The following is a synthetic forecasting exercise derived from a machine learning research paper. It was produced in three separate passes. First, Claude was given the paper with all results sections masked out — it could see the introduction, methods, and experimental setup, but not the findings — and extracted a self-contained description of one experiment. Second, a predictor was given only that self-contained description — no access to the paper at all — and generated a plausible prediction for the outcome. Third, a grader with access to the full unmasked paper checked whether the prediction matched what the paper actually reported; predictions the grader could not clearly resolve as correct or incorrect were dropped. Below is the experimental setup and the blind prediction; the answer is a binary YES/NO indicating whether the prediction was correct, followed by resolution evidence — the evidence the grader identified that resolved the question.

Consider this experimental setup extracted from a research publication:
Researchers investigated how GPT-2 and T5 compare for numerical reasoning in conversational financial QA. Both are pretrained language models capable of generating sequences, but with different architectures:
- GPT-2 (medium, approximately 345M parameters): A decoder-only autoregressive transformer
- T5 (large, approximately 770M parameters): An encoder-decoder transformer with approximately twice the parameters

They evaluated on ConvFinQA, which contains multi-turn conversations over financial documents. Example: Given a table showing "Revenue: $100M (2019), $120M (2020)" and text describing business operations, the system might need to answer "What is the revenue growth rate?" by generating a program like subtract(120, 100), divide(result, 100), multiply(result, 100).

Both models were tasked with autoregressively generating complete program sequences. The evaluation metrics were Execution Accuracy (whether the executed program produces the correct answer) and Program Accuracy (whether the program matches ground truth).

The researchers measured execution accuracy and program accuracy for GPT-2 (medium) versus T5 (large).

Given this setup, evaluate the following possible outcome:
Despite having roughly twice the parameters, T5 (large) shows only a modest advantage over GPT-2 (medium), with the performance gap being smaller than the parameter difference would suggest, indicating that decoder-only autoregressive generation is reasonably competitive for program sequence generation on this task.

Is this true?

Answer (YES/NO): YES